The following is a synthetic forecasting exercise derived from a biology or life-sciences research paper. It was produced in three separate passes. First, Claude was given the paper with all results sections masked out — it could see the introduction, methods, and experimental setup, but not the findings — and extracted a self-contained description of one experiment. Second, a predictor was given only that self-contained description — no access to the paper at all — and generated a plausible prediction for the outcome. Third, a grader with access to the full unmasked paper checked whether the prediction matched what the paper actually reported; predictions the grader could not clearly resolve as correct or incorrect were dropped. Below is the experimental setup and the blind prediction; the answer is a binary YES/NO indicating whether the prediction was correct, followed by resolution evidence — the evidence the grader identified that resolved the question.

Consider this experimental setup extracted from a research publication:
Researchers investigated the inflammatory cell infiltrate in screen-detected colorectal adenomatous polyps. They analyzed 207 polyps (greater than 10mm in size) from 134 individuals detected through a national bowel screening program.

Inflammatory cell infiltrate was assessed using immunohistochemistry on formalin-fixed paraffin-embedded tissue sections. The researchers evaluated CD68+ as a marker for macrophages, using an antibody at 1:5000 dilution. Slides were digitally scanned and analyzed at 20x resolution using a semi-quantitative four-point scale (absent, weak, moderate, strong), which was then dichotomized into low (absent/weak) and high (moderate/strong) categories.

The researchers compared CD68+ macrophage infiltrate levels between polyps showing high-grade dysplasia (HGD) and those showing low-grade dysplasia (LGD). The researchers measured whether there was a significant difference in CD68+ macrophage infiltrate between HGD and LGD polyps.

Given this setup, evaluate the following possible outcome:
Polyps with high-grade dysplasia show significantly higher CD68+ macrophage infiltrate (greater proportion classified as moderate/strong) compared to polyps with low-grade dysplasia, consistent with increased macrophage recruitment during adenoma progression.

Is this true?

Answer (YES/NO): NO